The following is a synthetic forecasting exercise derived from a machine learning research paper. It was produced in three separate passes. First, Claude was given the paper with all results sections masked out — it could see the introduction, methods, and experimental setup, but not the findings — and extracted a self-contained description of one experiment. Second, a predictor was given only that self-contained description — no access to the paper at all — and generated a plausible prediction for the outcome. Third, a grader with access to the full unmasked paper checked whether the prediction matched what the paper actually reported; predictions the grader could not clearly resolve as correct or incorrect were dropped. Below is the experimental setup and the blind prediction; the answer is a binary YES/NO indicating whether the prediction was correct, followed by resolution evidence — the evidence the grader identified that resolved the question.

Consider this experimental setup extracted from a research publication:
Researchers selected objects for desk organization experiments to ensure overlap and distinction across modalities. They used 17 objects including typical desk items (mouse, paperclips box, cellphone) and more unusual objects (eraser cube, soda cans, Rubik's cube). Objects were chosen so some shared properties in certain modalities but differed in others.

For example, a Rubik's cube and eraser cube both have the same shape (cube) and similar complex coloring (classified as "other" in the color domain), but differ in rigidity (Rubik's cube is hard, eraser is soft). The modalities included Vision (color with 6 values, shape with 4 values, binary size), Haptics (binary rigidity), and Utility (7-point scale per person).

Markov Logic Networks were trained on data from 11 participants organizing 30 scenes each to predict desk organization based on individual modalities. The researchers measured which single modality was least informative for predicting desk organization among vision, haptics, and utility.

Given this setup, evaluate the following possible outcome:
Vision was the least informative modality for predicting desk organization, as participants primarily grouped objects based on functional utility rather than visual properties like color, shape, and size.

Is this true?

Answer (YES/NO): NO